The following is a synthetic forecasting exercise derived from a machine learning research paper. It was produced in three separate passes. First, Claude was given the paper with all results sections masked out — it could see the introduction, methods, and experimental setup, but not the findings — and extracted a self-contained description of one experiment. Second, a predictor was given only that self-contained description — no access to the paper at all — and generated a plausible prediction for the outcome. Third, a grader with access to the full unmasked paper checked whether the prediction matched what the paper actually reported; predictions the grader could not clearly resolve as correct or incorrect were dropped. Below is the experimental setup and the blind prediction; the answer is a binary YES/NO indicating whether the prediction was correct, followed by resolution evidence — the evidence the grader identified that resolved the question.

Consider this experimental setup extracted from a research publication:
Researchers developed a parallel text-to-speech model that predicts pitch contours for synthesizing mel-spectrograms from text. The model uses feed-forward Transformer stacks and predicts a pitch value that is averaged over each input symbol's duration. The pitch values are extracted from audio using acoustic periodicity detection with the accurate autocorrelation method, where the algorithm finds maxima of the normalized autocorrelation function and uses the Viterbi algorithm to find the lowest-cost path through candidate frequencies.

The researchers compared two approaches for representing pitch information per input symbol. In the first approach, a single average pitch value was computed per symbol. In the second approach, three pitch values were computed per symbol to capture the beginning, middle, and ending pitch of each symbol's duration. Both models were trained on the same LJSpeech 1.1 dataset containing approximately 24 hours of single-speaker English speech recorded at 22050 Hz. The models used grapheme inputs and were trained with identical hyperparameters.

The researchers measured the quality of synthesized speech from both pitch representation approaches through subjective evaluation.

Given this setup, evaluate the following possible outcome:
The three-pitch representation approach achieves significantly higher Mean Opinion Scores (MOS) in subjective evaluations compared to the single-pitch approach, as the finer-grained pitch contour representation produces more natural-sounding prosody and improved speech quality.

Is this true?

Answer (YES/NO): NO